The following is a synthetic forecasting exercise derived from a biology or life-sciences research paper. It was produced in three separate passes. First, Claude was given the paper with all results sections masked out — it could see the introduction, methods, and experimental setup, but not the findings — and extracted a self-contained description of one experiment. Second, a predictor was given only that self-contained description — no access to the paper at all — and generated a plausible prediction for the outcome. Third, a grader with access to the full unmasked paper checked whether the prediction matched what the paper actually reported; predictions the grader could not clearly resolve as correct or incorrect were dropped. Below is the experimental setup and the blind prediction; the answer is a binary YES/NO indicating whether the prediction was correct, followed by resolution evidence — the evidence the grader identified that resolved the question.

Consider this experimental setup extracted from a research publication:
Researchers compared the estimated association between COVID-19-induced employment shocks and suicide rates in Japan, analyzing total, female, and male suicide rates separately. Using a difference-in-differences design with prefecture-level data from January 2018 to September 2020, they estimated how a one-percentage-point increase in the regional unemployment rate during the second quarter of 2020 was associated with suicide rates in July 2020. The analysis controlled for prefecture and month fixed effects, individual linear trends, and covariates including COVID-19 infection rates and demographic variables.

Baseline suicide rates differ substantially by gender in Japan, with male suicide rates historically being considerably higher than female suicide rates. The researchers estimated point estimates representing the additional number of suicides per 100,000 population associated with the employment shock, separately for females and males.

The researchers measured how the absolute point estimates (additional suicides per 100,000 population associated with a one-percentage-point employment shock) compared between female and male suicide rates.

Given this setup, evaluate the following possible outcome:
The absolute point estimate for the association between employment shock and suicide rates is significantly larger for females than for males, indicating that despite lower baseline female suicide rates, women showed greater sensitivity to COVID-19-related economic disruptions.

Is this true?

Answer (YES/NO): NO